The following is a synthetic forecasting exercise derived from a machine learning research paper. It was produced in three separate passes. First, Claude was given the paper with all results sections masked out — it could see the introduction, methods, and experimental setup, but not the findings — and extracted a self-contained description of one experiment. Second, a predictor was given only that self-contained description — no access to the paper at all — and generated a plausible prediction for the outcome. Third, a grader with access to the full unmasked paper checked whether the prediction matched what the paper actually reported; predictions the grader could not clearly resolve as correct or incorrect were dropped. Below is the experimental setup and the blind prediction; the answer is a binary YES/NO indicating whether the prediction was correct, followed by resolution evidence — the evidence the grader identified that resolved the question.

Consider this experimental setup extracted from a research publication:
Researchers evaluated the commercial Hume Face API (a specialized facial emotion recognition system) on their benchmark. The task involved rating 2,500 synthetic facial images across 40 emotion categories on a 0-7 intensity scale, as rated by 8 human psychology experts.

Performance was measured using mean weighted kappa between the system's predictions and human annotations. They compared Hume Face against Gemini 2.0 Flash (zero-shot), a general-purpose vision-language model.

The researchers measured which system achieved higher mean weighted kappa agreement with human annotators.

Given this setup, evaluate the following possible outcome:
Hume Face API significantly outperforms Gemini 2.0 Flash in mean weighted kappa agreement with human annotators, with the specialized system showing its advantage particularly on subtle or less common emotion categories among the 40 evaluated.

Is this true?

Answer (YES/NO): NO